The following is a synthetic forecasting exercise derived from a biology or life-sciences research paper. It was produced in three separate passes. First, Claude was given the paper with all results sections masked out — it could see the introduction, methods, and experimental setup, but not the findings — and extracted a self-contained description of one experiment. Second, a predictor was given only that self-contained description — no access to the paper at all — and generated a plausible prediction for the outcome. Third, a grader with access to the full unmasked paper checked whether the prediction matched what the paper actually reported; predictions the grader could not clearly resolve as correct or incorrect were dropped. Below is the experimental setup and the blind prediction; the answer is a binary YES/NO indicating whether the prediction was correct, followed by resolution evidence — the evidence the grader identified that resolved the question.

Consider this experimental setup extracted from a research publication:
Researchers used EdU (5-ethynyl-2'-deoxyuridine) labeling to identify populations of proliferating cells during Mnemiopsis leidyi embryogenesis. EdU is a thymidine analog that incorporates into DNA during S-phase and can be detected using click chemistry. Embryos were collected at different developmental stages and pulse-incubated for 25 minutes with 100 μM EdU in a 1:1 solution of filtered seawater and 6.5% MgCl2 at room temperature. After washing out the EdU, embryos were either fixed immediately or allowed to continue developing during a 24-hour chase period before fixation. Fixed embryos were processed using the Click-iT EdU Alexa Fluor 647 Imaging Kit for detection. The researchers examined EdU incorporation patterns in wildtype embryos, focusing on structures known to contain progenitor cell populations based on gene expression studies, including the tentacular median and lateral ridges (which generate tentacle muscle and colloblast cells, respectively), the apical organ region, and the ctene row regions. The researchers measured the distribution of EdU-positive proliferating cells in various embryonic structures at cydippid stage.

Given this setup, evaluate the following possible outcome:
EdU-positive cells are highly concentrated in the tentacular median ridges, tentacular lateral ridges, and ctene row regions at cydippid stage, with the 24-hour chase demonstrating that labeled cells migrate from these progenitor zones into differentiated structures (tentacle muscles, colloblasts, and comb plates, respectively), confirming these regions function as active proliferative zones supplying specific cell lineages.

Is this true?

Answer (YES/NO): NO